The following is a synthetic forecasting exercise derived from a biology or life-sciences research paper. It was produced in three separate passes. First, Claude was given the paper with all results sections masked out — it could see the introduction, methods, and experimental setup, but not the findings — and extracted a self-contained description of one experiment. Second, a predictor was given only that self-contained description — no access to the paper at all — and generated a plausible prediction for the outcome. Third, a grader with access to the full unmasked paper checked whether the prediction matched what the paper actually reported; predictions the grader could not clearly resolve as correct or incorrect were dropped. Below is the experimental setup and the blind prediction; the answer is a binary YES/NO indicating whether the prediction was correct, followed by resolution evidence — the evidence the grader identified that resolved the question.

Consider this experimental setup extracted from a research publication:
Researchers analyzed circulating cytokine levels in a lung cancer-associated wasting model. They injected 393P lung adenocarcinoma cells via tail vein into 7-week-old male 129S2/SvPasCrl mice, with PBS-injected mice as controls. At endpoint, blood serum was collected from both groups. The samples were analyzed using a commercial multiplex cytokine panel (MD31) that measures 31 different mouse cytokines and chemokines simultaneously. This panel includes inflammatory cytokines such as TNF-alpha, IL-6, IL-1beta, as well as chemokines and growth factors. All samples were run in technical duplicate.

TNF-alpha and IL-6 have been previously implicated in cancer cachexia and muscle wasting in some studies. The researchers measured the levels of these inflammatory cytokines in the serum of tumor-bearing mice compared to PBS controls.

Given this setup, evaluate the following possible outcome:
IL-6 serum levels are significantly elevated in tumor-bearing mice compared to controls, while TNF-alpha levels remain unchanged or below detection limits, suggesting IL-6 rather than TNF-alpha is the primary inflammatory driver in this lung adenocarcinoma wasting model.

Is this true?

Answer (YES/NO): NO